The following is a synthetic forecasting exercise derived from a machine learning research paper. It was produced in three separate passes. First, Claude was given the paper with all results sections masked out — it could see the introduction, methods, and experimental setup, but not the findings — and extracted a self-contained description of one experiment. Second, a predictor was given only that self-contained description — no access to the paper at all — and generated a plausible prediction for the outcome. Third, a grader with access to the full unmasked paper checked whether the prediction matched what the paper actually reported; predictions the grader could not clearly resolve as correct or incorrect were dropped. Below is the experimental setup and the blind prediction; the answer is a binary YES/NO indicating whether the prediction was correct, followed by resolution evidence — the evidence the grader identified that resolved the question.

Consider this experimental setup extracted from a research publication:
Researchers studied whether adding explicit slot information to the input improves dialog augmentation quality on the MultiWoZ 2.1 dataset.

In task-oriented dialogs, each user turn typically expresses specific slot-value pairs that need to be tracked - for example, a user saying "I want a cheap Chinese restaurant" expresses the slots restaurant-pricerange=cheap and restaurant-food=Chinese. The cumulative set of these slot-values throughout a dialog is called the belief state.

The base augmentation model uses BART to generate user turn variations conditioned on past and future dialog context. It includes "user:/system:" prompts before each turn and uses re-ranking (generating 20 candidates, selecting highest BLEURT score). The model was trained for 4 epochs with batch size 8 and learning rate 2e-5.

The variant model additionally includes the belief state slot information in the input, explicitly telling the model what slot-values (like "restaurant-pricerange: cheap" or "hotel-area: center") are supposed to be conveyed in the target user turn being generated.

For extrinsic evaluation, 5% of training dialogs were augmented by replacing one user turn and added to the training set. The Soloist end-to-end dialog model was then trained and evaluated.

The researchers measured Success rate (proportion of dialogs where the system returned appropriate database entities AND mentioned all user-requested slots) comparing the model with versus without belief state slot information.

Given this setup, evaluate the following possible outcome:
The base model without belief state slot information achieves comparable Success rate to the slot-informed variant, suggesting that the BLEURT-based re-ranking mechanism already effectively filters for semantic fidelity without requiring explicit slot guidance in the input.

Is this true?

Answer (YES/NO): NO